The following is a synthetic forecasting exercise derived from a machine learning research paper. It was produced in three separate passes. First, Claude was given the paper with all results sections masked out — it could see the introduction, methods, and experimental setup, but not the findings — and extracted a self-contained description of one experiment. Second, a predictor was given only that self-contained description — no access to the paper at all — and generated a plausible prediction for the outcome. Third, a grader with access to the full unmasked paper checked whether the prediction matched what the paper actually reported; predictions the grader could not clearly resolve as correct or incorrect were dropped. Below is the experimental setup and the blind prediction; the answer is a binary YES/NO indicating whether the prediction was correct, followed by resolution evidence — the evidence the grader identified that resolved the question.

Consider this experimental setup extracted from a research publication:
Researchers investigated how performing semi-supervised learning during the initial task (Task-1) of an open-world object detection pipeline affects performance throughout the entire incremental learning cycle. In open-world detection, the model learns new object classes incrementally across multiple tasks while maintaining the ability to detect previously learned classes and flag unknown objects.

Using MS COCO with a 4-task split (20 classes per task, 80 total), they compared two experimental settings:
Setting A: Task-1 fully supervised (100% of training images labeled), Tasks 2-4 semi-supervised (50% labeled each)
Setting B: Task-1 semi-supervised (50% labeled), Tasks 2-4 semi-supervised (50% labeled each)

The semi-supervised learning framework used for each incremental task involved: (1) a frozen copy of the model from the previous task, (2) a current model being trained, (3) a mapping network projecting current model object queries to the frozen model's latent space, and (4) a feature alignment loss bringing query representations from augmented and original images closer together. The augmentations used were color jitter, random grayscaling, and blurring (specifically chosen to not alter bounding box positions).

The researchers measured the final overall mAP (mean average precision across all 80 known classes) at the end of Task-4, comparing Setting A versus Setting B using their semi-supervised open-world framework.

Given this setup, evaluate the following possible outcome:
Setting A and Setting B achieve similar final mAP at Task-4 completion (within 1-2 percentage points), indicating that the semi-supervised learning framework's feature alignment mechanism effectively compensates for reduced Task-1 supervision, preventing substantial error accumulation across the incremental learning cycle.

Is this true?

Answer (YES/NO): YES